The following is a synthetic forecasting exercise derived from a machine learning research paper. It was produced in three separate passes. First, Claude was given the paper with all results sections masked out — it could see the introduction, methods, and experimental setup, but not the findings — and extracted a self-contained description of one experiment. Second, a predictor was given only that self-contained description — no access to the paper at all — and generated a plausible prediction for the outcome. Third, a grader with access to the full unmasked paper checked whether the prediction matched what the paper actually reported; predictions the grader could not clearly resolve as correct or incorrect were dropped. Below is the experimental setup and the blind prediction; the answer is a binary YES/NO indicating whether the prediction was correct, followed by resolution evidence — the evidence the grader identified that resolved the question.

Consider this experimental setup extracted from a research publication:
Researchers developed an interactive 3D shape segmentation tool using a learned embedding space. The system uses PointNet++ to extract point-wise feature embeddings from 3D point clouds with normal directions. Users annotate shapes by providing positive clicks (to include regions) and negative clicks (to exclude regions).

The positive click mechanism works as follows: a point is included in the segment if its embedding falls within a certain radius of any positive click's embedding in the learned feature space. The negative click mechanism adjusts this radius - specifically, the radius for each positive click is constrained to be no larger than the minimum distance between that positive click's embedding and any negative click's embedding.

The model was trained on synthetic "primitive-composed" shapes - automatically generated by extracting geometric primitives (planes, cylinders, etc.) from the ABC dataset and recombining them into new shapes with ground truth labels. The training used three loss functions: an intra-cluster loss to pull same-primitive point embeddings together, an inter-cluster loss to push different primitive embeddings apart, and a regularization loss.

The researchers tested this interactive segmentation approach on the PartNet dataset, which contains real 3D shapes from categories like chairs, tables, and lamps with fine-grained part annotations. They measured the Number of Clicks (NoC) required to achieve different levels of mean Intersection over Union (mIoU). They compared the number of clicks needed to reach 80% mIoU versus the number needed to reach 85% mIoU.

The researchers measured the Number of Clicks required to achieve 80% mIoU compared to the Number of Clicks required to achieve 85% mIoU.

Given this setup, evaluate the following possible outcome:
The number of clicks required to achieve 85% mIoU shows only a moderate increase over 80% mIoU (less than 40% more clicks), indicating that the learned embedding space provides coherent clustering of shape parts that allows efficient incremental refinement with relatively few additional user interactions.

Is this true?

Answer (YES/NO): YES